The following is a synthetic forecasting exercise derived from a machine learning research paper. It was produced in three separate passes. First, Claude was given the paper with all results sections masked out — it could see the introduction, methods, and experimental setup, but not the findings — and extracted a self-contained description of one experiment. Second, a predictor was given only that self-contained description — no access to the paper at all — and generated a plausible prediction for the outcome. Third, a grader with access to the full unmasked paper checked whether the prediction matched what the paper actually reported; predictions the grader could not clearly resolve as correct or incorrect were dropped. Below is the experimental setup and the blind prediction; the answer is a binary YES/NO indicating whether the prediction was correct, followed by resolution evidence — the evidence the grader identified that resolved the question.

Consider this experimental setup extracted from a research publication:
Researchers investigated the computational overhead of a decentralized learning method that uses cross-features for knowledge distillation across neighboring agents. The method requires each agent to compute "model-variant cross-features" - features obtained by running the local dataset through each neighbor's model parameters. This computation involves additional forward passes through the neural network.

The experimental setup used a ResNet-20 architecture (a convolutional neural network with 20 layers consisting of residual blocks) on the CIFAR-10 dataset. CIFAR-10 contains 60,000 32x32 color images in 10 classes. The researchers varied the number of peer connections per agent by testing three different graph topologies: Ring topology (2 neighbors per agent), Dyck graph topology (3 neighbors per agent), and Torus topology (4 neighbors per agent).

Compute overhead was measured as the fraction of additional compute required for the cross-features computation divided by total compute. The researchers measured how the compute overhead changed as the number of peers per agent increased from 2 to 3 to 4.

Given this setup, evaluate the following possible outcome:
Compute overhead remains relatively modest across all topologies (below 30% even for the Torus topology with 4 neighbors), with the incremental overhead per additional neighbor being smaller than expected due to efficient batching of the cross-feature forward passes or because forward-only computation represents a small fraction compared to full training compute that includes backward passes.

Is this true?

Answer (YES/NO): NO